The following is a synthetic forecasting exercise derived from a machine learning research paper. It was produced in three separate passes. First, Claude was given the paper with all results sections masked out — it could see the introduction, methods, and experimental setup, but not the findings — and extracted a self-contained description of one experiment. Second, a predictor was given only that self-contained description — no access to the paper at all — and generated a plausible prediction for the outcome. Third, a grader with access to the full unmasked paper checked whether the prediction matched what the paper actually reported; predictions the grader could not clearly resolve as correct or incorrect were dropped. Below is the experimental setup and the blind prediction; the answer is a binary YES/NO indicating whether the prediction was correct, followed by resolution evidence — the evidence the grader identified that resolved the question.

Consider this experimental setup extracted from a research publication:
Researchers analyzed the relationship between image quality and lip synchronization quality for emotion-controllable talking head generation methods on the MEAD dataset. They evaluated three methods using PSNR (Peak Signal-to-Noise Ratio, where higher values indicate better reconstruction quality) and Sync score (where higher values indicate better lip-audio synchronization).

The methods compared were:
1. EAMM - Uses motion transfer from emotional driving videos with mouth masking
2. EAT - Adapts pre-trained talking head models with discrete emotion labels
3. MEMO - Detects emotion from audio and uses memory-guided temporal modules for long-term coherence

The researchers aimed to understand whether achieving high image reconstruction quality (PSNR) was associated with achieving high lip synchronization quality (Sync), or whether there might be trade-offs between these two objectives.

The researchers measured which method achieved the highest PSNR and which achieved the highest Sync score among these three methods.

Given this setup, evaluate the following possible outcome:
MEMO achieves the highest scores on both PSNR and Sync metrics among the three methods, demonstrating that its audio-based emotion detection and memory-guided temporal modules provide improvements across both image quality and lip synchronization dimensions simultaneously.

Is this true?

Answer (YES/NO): NO